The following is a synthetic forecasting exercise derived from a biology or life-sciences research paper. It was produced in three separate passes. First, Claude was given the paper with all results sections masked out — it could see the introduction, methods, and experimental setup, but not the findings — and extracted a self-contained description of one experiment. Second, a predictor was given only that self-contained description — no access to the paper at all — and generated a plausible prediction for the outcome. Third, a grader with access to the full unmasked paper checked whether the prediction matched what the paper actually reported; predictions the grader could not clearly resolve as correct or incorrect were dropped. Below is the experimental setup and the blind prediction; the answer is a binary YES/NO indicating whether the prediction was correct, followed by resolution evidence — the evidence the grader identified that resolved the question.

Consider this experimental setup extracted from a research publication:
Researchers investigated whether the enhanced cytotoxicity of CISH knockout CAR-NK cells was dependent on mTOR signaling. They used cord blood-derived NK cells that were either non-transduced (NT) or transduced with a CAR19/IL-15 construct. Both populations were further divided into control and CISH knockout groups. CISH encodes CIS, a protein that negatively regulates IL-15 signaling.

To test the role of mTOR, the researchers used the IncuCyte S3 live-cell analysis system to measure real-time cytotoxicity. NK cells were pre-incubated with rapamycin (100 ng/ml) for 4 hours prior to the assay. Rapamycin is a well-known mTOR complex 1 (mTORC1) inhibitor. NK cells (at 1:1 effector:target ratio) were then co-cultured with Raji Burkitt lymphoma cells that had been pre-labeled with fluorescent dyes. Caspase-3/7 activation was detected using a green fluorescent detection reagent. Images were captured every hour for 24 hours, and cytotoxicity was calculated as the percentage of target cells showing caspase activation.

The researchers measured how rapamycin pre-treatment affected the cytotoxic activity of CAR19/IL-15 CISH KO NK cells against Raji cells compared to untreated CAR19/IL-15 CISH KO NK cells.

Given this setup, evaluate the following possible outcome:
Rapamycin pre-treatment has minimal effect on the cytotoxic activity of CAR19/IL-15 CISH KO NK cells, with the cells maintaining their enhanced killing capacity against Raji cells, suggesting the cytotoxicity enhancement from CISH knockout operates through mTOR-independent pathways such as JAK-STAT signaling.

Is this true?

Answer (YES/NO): NO